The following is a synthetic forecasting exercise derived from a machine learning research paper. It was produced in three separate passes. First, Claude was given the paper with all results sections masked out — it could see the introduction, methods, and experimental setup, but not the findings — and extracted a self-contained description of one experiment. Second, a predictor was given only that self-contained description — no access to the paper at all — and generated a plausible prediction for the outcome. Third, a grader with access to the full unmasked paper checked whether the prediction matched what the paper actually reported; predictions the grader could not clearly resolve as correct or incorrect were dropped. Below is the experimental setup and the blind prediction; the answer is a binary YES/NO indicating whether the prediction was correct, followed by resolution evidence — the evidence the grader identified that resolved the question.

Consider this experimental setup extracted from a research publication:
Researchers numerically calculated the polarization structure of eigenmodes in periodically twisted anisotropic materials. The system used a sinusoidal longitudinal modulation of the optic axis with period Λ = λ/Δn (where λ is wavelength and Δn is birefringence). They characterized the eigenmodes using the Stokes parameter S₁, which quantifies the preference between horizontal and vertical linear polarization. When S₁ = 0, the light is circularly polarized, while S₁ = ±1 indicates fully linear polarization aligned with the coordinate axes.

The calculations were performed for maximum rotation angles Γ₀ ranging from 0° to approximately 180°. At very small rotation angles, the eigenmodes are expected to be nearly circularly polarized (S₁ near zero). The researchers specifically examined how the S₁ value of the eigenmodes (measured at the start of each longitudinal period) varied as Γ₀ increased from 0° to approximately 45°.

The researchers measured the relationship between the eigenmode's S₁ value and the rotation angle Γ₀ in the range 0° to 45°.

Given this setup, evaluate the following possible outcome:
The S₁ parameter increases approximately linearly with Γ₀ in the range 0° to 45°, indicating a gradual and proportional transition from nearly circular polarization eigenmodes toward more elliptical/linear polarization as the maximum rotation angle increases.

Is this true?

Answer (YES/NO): YES